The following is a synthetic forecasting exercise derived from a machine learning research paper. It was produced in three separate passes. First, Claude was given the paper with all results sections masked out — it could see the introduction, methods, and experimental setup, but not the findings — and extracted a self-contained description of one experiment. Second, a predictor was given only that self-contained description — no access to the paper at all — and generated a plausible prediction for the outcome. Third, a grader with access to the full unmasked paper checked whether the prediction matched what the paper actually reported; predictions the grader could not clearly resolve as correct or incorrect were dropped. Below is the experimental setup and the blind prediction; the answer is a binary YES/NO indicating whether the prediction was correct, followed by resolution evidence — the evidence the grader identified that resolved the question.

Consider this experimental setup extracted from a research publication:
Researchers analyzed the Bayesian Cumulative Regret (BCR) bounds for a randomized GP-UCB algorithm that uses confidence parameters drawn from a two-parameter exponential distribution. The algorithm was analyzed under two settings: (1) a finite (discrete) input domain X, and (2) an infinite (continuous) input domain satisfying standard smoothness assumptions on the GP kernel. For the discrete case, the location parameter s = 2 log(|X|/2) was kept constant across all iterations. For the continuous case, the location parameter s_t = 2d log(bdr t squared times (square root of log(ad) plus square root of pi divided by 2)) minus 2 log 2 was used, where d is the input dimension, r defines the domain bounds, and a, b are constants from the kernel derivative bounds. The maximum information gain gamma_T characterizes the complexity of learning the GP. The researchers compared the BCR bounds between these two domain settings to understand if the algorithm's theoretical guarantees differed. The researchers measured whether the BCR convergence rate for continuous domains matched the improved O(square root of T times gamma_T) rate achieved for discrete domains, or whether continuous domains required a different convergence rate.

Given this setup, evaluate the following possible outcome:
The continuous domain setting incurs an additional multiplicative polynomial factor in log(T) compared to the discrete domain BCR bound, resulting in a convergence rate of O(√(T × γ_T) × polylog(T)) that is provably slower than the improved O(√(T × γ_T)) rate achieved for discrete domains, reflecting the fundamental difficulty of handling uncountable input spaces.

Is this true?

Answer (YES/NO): YES